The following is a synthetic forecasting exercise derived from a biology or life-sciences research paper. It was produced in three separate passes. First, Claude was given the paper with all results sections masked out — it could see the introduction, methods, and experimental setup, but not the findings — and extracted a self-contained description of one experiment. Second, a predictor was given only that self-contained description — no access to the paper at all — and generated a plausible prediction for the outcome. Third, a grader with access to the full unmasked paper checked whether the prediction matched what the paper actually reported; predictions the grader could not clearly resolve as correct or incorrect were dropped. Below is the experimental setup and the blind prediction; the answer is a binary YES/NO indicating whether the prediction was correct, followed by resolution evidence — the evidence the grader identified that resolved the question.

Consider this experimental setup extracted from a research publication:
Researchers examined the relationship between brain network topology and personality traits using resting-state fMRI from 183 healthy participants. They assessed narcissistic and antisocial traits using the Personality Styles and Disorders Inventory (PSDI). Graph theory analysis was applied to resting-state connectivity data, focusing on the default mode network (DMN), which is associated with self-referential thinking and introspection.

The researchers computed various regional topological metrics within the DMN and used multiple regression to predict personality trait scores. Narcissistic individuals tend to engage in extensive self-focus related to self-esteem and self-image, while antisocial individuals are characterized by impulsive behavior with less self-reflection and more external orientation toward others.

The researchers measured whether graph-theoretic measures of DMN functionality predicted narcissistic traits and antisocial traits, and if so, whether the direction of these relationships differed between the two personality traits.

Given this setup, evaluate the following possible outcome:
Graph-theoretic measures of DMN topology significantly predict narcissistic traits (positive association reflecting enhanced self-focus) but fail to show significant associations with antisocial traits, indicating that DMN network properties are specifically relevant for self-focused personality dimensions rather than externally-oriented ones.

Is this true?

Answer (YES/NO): NO